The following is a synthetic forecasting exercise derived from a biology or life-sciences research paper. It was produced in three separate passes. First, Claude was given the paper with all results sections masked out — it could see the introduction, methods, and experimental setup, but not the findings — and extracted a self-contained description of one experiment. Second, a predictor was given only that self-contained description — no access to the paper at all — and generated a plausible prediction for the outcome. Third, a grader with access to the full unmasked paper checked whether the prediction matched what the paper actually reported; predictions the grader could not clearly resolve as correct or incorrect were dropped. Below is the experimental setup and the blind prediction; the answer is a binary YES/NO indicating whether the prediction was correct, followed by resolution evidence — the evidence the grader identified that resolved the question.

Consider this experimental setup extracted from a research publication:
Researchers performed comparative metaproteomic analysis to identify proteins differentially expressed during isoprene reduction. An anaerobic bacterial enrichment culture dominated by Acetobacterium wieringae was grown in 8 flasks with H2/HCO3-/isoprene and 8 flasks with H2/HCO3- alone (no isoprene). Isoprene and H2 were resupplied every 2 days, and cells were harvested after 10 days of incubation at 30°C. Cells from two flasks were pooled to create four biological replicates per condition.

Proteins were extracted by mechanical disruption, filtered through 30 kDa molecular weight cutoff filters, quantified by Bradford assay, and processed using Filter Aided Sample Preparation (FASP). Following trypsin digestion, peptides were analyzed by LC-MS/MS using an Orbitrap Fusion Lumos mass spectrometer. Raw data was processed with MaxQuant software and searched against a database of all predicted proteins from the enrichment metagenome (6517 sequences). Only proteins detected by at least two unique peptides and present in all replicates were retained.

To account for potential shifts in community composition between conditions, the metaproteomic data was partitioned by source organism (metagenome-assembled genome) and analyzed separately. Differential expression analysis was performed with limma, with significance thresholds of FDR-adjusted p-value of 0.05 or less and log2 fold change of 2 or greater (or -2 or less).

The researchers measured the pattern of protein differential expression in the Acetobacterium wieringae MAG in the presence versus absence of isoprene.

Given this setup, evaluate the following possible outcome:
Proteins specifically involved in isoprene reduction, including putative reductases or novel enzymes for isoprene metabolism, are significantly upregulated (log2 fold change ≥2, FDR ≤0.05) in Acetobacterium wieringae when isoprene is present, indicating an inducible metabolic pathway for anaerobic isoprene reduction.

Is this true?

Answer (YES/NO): YES